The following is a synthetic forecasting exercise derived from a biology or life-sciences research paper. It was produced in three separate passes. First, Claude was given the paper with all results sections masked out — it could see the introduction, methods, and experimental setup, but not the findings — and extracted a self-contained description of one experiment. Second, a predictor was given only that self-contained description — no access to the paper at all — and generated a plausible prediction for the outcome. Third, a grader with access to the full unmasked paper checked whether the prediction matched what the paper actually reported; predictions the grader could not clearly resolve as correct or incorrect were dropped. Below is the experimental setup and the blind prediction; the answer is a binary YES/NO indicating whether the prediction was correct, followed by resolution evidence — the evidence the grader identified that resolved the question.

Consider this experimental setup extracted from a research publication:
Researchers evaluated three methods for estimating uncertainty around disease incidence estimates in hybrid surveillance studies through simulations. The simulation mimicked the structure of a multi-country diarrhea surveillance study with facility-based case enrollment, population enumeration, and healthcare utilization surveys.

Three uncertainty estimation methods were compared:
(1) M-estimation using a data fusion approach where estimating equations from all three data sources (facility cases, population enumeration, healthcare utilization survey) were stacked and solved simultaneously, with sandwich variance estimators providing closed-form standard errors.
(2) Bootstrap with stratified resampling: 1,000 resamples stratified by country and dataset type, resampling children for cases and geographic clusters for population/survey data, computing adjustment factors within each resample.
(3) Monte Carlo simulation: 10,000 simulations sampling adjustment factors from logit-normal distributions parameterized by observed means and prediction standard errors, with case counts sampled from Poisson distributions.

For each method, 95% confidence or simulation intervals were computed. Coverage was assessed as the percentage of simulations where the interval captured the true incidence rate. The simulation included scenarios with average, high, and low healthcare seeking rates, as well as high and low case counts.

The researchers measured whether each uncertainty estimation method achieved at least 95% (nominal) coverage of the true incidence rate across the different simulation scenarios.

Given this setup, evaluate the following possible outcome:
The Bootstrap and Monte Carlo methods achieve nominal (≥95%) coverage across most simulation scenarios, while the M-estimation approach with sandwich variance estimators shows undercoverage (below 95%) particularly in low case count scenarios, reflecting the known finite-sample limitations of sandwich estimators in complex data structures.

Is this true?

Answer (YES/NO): NO